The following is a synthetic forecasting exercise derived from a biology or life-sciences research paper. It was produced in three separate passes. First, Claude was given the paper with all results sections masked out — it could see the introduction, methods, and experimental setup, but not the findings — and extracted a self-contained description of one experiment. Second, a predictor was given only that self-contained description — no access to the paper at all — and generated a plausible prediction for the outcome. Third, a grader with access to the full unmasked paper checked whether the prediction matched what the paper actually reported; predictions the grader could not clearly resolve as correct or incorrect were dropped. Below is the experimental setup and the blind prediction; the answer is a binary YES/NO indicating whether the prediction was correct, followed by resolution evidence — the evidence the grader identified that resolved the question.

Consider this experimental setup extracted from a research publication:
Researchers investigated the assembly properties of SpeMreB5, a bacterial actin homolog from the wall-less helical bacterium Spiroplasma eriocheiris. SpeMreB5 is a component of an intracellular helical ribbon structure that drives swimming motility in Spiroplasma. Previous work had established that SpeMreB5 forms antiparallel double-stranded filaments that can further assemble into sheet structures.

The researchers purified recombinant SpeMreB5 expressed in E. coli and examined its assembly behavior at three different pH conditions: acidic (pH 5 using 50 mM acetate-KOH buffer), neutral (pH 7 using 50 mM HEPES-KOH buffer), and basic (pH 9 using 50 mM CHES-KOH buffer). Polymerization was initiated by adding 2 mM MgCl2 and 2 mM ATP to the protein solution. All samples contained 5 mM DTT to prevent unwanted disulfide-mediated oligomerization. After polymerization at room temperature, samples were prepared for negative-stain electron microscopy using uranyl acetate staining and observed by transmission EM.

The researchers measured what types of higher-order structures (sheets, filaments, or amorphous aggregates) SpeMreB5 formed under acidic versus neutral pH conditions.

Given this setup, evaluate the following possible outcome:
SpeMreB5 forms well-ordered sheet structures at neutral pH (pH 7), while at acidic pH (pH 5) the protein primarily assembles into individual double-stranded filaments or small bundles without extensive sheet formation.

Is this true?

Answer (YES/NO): YES